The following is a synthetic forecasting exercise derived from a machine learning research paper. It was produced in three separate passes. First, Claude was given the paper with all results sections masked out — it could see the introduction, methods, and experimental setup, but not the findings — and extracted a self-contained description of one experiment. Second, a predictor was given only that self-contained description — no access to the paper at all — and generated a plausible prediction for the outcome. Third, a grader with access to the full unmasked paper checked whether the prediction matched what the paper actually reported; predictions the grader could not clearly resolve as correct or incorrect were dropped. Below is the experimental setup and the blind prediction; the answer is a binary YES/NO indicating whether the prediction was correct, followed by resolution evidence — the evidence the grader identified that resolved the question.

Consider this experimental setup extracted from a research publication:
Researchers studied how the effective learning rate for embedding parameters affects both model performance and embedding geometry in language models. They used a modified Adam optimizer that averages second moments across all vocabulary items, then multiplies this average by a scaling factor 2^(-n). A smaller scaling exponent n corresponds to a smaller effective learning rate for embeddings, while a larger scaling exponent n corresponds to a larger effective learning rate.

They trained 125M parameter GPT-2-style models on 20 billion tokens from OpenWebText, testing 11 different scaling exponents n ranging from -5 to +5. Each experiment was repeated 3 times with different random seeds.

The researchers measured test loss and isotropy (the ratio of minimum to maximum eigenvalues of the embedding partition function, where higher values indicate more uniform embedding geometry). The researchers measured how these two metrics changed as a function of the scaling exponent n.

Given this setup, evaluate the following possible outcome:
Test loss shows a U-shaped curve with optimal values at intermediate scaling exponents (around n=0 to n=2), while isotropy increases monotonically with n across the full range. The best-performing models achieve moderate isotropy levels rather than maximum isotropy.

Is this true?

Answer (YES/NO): NO